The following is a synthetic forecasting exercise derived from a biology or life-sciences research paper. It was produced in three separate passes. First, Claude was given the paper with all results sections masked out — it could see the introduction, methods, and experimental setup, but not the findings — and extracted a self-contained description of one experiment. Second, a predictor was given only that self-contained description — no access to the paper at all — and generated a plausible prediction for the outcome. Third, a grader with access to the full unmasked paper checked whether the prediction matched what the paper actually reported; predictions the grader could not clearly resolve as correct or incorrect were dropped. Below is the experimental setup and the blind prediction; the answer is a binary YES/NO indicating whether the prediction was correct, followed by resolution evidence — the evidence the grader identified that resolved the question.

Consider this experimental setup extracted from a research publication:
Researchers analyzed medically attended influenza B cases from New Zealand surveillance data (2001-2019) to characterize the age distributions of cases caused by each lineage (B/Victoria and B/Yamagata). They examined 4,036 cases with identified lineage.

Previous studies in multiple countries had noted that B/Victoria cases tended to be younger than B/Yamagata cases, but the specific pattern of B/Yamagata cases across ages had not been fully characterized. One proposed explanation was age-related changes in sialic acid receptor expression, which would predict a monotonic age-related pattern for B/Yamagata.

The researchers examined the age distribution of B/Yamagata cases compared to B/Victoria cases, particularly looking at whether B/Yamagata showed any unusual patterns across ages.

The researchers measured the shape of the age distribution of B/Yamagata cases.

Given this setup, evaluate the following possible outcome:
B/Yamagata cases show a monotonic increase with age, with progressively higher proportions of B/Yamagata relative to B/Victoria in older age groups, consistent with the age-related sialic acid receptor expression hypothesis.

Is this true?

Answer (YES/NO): NO